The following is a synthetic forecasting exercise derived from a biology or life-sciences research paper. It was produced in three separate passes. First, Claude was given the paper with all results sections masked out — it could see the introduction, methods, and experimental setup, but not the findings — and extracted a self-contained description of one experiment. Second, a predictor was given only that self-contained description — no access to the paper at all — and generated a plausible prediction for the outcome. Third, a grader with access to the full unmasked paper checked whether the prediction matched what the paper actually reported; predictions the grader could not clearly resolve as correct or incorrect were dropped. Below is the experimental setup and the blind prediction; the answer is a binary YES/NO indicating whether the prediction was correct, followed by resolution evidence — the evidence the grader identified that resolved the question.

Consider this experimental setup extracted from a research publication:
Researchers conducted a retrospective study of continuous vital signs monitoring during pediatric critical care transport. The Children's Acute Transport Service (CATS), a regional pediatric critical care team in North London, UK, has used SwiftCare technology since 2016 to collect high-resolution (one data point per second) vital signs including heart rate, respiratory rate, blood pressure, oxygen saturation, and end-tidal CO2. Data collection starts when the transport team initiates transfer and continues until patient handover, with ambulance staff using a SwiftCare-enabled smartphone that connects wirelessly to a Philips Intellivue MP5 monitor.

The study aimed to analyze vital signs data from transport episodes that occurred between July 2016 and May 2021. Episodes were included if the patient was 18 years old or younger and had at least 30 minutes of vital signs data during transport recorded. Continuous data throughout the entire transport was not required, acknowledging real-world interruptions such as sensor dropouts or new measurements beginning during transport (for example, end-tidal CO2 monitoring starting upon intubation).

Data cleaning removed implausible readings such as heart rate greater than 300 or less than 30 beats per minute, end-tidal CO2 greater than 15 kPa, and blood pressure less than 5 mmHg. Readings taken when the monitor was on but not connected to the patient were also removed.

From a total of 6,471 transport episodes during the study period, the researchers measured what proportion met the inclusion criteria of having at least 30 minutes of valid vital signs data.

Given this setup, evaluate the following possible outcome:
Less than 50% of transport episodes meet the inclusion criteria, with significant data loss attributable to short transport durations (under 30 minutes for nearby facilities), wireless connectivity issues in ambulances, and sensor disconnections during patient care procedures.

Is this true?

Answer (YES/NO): YES